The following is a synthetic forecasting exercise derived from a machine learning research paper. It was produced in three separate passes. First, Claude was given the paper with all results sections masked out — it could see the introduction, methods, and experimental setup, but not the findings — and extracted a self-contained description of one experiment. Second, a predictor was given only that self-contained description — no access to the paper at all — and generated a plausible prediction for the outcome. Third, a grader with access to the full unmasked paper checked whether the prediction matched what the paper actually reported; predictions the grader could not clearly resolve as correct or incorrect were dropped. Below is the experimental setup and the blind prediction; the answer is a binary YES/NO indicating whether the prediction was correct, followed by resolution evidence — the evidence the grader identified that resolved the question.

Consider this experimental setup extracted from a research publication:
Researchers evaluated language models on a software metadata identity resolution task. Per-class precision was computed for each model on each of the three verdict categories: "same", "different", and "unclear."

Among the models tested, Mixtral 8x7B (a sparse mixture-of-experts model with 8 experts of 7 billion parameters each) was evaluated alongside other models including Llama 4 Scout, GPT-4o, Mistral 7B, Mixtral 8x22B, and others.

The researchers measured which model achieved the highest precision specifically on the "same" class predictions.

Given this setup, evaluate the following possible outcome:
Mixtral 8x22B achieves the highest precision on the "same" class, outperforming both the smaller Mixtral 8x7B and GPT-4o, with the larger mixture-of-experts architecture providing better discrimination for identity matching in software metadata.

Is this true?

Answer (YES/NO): NO